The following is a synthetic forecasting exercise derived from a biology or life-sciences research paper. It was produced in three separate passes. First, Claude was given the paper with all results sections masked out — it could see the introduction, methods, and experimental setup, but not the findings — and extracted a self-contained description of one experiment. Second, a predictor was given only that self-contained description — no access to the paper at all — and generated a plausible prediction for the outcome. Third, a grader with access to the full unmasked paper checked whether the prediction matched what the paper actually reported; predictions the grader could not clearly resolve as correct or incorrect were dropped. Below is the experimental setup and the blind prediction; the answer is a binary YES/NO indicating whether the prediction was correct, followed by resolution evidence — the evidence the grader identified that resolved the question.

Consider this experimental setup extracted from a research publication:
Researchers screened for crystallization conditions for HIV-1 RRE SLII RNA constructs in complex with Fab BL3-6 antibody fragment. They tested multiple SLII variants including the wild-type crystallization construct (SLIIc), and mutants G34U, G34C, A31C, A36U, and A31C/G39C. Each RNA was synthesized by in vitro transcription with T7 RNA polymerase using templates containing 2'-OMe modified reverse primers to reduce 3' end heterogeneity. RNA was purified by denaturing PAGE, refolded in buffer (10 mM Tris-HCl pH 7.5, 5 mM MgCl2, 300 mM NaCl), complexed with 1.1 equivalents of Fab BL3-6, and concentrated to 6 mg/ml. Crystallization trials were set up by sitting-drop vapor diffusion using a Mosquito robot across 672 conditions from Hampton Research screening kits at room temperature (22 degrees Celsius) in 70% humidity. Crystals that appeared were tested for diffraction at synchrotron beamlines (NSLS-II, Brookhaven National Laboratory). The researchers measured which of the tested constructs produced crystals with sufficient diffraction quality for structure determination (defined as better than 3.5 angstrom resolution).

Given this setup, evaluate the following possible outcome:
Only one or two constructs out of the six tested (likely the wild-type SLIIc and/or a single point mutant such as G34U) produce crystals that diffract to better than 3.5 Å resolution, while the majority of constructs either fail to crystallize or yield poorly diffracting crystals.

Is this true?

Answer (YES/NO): NO